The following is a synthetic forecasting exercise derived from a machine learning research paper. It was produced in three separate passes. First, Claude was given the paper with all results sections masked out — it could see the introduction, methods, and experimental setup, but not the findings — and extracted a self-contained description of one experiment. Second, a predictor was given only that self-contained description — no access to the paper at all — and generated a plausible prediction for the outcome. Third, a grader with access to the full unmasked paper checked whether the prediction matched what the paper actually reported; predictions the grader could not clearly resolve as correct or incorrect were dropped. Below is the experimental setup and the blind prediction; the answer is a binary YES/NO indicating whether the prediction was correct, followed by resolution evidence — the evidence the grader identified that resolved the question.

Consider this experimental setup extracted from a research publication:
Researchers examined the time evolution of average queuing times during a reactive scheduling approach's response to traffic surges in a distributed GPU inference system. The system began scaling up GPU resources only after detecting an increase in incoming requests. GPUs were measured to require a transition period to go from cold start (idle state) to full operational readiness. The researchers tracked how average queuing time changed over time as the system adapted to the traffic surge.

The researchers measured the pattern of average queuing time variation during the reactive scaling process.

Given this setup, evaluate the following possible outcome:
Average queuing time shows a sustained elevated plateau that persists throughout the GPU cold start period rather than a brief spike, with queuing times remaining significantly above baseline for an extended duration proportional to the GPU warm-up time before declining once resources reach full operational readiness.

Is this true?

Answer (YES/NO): NO